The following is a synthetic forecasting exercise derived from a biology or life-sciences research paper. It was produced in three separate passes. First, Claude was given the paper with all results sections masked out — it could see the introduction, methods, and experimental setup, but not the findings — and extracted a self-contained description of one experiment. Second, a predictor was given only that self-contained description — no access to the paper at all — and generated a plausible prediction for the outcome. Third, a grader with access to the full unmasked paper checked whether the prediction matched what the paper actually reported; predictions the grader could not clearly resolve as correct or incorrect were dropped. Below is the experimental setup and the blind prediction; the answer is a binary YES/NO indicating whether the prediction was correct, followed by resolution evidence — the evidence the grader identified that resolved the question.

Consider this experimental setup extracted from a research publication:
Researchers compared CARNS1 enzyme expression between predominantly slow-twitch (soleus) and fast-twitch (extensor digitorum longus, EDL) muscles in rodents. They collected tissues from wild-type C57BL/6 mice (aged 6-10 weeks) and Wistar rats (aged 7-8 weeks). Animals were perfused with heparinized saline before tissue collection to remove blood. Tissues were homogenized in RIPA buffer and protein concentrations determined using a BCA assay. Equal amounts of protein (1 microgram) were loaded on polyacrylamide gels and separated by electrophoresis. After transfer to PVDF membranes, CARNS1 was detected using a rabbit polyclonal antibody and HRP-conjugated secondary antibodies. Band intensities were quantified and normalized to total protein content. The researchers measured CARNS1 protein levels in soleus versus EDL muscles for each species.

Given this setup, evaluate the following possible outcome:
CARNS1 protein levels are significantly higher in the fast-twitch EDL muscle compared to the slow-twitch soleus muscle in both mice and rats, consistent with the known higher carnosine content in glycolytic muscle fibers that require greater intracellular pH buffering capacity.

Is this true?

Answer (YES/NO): YES